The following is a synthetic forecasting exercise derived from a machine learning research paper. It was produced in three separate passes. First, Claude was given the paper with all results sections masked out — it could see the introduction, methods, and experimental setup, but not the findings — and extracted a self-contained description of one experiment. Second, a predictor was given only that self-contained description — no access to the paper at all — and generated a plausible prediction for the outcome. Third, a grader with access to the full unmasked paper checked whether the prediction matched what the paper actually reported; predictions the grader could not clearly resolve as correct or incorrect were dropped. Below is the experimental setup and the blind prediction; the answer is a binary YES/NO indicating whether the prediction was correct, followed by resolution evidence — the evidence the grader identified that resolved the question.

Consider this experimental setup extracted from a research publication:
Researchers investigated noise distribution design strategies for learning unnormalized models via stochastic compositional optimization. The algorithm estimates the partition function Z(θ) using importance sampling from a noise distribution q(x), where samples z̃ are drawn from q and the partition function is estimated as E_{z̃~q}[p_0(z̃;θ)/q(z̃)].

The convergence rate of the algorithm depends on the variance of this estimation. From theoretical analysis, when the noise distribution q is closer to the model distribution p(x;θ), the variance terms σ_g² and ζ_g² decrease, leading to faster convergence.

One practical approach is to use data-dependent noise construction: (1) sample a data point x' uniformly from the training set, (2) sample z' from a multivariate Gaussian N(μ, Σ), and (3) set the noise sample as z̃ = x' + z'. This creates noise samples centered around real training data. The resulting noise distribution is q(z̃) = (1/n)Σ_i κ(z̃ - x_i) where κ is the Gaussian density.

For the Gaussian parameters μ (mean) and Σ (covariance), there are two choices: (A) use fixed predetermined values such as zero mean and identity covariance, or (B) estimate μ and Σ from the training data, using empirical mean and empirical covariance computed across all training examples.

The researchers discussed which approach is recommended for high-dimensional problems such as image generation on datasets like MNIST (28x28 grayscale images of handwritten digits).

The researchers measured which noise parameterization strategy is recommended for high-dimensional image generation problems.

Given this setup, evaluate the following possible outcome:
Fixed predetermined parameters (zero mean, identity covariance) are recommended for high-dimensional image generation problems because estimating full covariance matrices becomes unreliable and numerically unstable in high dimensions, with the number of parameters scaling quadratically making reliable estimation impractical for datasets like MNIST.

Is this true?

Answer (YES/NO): NO